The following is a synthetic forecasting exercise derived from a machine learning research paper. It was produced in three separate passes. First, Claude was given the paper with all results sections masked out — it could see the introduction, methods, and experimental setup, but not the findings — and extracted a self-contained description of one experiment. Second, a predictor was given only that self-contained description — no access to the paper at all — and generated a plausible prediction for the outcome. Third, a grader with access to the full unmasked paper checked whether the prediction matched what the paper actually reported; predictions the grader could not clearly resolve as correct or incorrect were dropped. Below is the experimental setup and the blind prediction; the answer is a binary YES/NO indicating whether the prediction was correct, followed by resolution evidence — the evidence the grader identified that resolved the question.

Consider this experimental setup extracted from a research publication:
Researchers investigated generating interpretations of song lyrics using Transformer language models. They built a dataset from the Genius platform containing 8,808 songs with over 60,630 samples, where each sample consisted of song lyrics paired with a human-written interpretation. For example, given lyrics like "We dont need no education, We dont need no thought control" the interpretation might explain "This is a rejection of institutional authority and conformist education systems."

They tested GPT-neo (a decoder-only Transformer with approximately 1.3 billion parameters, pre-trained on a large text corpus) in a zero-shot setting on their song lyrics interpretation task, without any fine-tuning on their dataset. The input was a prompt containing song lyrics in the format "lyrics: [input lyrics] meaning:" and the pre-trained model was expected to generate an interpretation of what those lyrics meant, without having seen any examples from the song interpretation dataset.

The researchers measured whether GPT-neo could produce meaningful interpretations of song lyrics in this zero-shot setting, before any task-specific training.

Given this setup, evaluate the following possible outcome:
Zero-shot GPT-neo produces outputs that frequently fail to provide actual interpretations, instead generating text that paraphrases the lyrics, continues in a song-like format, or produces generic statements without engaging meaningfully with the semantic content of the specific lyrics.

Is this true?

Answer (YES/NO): NO